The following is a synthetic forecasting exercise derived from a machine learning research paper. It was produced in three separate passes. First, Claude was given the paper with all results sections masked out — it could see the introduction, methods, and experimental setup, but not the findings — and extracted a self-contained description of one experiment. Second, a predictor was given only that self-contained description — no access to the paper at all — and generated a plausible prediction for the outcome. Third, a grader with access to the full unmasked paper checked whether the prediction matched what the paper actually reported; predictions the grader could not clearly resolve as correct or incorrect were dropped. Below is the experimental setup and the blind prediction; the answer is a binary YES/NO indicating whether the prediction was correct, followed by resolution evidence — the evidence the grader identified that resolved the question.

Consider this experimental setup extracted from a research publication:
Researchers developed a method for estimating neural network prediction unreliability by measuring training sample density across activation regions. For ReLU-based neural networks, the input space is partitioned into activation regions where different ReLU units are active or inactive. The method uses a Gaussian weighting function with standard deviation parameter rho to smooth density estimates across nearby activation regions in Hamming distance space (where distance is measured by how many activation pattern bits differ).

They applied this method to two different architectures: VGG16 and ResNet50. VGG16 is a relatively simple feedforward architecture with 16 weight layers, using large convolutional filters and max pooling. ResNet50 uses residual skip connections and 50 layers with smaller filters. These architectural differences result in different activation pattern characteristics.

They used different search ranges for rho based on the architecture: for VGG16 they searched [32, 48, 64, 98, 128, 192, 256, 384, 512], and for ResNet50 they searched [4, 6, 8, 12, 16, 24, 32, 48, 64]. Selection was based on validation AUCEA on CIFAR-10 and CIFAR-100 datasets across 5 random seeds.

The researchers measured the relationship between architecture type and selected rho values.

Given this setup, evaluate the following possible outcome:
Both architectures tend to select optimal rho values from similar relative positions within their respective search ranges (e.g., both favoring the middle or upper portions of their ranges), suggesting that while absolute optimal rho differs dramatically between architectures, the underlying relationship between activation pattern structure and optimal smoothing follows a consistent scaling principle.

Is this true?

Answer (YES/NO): NO